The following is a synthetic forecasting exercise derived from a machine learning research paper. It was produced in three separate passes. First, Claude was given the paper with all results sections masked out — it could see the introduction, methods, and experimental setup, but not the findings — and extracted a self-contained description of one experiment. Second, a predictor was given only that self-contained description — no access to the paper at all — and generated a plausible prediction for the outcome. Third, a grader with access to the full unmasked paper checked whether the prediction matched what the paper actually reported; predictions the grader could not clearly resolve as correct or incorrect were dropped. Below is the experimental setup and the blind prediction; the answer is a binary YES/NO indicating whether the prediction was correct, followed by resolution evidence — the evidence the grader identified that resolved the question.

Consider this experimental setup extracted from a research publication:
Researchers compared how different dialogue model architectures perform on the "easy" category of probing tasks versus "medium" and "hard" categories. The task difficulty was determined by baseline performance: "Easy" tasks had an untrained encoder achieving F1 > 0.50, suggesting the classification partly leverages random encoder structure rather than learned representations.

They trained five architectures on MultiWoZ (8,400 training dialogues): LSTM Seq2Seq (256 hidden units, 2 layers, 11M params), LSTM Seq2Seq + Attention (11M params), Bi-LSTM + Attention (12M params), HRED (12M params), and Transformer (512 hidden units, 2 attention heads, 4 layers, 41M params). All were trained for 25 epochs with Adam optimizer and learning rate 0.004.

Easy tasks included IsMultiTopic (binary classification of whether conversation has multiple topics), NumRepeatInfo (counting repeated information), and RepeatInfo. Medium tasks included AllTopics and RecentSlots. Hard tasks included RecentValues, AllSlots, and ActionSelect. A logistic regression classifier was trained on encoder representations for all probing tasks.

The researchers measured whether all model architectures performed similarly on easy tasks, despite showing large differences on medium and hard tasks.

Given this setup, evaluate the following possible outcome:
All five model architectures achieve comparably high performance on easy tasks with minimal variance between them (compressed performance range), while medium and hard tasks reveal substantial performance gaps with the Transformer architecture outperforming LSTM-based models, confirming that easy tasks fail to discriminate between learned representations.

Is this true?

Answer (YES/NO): NO